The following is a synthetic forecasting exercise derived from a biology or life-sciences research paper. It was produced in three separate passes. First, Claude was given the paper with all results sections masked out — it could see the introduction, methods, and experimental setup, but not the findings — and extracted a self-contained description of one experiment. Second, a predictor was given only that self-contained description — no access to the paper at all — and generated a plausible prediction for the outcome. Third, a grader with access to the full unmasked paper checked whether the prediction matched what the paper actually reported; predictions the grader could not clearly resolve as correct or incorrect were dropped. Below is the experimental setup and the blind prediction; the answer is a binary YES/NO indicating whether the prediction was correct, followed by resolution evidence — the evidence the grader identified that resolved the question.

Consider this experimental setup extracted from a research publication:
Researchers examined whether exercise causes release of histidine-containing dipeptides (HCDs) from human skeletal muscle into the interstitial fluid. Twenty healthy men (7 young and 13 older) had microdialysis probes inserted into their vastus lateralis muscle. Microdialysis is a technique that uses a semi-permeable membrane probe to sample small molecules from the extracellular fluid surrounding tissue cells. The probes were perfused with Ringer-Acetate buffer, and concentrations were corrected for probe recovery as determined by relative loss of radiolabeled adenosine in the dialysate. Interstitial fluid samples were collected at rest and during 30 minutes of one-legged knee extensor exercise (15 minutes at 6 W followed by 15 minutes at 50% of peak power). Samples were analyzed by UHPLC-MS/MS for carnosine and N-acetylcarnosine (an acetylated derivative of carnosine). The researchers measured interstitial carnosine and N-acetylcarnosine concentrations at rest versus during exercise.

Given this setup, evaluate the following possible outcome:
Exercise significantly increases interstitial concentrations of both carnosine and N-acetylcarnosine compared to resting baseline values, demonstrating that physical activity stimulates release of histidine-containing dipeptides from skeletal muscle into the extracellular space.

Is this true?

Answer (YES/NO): NO